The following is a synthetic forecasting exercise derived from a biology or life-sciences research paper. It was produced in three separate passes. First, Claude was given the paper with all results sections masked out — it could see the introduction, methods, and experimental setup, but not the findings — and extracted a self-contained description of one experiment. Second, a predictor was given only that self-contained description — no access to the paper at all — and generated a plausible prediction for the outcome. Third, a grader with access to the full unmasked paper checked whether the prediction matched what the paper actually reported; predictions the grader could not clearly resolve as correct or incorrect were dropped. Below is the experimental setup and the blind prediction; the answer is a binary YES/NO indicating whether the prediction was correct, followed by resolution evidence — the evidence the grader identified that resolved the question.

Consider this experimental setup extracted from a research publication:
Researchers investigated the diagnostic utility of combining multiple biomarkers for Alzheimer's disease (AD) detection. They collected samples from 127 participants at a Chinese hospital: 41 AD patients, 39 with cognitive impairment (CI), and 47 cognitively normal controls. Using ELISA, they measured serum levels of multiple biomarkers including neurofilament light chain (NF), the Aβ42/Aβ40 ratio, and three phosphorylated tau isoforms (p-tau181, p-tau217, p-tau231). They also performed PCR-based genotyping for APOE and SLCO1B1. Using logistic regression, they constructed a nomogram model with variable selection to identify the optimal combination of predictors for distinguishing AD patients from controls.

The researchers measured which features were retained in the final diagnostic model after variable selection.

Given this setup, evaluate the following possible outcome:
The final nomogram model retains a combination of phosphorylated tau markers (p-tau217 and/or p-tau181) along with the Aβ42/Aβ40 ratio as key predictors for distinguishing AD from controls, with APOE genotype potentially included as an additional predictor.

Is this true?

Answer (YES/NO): NO